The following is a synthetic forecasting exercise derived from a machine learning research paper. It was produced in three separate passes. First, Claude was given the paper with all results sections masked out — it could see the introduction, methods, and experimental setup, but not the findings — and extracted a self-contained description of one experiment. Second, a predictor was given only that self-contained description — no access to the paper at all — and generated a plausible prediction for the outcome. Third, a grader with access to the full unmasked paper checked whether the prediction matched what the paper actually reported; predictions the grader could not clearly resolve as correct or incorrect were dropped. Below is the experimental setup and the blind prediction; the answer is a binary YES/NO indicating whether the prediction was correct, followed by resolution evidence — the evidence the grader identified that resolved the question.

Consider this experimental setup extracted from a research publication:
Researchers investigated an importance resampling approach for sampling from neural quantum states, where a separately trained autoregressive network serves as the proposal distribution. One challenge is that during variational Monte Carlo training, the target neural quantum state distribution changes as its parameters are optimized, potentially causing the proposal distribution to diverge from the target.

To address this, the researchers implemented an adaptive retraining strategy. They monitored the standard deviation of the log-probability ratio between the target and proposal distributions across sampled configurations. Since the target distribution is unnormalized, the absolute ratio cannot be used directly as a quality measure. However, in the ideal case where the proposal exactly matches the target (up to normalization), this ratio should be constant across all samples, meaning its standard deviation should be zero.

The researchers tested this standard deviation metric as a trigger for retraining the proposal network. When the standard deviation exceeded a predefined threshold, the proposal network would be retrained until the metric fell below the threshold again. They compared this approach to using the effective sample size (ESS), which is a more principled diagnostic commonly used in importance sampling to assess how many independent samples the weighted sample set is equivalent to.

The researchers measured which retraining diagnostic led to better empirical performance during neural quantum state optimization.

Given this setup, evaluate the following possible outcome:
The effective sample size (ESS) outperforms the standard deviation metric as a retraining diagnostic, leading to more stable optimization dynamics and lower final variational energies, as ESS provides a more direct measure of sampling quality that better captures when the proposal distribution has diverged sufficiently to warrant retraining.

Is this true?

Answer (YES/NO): NO